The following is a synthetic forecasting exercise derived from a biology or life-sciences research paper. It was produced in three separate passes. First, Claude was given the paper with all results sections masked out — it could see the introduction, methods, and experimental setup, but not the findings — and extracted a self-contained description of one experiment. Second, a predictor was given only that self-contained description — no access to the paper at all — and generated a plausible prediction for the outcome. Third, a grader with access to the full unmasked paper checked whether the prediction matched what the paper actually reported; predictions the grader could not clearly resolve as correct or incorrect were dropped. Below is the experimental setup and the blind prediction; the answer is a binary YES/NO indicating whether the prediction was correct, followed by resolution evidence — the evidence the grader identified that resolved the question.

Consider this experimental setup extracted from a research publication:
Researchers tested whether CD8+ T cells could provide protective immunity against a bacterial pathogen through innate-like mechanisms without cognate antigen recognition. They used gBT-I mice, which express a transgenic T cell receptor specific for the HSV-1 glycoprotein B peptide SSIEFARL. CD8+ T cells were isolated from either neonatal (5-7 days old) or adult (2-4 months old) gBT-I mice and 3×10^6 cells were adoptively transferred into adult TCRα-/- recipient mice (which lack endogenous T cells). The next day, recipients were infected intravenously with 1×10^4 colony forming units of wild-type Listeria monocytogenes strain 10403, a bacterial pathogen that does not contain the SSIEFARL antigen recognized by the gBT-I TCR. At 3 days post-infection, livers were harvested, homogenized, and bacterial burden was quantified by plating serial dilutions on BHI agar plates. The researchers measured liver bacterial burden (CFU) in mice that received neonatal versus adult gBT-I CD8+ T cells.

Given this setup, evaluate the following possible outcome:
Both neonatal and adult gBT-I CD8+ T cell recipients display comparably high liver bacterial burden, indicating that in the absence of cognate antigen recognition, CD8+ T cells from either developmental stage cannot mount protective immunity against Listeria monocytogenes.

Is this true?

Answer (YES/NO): NO